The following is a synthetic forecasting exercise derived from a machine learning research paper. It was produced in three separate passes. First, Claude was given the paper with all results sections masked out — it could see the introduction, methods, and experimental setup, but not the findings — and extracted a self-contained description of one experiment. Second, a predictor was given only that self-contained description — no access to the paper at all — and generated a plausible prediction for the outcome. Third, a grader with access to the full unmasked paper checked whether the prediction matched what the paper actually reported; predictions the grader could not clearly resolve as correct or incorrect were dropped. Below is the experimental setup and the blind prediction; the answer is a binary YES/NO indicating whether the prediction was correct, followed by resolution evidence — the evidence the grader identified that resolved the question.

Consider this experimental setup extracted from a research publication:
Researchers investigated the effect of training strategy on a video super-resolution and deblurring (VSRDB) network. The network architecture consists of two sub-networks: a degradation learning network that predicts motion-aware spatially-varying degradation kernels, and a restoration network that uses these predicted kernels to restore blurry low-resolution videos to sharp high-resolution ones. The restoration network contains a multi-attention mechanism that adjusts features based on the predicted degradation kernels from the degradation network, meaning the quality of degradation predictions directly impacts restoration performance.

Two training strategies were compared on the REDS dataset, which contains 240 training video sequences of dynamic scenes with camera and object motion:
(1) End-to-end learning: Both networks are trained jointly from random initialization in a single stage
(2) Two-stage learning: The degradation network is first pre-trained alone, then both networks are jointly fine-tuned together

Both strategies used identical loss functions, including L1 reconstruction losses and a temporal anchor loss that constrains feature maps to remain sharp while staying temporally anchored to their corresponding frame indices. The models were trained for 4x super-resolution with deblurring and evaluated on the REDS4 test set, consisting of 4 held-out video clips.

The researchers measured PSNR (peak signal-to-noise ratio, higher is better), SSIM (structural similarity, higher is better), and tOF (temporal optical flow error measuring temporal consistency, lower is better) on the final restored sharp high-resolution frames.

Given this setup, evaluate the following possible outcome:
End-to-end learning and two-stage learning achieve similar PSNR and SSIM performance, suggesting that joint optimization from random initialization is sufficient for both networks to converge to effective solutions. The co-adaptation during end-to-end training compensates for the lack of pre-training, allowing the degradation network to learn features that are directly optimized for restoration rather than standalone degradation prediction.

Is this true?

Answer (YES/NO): NO